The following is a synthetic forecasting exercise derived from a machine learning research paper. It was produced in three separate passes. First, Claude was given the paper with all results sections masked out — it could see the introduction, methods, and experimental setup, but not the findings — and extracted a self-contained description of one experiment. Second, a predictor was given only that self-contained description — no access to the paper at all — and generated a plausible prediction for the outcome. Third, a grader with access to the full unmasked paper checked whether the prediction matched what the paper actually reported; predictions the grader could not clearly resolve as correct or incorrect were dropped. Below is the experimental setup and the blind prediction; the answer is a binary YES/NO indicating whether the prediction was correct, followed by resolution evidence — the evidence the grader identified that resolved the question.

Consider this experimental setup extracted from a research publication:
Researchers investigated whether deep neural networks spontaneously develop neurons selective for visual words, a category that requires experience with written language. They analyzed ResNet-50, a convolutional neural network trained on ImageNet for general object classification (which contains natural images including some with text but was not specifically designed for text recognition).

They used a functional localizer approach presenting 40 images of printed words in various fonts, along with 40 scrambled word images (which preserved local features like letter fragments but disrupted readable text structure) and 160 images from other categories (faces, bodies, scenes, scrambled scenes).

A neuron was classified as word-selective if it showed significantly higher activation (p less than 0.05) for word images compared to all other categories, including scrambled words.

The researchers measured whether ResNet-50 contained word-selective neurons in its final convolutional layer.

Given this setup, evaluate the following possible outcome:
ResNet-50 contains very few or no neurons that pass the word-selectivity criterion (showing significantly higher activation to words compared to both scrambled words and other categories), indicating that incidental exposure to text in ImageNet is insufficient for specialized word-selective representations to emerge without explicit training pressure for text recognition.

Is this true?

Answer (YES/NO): NO